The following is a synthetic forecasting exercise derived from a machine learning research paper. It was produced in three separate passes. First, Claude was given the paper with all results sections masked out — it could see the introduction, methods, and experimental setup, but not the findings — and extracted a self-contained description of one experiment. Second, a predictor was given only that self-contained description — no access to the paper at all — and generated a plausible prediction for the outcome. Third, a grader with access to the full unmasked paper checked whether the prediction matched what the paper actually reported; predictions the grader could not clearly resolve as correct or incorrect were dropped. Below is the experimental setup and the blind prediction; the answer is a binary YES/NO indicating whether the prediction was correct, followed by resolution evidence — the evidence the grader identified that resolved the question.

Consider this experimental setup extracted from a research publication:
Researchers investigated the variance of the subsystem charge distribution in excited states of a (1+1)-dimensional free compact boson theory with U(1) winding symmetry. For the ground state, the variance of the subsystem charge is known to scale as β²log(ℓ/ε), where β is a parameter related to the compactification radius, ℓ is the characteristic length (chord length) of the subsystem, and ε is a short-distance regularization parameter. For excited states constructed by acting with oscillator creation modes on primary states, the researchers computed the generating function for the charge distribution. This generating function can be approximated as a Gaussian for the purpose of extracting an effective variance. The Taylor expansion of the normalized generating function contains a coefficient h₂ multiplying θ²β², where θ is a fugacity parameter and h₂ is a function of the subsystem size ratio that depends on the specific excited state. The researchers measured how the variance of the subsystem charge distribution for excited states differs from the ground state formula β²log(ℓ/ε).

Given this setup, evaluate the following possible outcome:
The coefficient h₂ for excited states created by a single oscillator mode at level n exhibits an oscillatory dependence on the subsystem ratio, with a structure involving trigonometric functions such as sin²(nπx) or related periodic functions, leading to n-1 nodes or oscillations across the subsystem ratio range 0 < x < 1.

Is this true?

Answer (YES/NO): YES